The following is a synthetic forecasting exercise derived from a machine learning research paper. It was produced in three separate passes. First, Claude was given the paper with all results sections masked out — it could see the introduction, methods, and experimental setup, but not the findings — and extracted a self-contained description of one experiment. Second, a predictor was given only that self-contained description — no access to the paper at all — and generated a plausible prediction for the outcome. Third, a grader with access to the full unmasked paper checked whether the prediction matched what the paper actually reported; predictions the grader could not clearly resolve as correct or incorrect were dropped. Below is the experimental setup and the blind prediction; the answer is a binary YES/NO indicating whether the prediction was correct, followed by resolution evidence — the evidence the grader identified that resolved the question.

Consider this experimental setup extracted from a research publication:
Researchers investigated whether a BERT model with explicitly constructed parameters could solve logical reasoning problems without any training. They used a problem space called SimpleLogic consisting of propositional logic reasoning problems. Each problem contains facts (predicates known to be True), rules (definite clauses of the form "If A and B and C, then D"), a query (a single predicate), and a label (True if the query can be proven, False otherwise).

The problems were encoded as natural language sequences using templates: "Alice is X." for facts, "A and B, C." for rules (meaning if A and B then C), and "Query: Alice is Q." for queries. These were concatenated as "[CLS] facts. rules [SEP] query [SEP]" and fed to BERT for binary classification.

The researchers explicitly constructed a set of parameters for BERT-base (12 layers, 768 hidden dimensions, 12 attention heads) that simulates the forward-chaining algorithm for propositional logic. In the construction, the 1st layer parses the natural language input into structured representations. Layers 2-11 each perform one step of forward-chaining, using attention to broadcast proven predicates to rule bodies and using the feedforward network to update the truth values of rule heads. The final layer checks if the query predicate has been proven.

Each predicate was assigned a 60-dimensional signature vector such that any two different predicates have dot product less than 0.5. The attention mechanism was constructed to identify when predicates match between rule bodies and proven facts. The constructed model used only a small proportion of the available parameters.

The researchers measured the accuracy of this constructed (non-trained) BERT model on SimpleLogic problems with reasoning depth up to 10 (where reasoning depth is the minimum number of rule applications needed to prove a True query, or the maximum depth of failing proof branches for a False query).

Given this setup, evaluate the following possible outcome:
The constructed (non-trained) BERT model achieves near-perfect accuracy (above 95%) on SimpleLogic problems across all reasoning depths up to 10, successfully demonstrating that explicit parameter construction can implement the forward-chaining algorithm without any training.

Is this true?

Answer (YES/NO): YES